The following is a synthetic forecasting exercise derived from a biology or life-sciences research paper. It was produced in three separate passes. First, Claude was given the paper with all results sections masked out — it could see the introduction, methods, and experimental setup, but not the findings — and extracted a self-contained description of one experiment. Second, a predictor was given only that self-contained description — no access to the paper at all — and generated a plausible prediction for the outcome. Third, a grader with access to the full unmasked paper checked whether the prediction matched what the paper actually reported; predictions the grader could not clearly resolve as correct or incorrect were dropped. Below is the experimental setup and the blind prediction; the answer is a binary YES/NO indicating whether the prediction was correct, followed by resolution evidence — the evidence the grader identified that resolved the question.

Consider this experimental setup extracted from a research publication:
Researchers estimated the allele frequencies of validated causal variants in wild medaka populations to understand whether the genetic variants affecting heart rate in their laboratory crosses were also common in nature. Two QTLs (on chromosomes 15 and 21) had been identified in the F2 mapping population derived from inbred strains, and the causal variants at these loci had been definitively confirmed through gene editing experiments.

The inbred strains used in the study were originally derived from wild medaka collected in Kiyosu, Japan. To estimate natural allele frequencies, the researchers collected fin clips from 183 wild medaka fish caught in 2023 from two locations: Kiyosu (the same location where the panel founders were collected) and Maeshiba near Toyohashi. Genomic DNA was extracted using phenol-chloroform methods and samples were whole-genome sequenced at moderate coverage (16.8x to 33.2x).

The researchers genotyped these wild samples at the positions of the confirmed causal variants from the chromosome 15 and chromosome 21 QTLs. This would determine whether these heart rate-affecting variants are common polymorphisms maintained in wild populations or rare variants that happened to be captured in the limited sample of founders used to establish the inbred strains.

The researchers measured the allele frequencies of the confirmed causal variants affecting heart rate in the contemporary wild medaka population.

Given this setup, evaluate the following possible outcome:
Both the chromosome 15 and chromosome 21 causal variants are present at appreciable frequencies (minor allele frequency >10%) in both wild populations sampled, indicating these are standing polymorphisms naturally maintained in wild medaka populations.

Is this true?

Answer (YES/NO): NO